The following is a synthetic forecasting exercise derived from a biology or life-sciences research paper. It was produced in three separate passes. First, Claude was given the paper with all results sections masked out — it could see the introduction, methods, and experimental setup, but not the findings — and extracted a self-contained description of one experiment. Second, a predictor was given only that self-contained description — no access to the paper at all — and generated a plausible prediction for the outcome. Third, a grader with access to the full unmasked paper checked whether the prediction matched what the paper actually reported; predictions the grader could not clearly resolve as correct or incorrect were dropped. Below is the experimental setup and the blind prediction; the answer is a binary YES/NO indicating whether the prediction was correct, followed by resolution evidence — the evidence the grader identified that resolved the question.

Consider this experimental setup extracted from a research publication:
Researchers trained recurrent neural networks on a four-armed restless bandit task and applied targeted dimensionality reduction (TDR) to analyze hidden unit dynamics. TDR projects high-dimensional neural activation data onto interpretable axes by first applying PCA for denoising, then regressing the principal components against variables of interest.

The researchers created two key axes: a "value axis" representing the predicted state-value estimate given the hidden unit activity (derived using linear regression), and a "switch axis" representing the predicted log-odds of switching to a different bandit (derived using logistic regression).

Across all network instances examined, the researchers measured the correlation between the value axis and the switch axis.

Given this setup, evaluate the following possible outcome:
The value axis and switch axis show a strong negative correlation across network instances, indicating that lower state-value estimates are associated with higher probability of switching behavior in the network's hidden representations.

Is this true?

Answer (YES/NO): YES